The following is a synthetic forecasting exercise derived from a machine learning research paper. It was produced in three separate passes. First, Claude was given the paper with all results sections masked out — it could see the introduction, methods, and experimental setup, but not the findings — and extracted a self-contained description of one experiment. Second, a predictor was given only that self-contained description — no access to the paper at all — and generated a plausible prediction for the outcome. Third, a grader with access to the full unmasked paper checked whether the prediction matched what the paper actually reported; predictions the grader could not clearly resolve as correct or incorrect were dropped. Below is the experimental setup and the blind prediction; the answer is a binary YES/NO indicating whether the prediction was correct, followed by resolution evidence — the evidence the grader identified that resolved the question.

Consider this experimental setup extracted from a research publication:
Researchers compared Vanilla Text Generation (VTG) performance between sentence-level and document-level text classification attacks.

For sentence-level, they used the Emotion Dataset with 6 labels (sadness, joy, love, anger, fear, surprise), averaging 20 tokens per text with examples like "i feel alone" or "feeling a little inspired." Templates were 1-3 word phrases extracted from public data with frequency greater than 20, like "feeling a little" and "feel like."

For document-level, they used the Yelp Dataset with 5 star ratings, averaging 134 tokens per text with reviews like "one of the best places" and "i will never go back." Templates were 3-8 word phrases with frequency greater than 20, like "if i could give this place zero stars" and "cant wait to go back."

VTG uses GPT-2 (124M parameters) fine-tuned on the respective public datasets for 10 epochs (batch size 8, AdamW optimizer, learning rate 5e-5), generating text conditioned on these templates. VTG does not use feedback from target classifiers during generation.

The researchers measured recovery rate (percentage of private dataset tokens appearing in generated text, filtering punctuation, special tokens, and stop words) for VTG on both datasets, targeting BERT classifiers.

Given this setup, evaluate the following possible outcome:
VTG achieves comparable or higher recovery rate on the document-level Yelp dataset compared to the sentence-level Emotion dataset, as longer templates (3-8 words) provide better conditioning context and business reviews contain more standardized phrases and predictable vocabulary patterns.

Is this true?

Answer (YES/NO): YES